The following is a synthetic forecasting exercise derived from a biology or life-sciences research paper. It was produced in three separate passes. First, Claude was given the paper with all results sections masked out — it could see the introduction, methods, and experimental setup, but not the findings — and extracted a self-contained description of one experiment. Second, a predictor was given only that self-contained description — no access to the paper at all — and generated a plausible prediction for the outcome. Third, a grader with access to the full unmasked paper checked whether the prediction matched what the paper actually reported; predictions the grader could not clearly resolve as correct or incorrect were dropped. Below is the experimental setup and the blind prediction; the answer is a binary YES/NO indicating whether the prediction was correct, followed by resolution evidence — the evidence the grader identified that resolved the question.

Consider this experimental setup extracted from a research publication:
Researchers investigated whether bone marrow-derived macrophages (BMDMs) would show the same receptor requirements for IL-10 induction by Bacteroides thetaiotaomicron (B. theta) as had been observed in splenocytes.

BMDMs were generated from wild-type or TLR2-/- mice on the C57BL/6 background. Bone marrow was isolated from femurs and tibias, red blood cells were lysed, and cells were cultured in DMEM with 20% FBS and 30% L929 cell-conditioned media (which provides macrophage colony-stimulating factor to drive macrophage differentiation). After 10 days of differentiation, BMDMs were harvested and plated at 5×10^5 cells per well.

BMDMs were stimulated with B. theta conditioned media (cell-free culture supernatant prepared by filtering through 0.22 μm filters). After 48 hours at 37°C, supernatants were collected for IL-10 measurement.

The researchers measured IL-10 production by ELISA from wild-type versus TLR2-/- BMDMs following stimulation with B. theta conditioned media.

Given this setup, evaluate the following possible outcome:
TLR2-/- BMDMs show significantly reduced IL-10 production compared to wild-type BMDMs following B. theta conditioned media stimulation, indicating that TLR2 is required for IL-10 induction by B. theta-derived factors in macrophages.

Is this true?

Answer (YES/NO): YES